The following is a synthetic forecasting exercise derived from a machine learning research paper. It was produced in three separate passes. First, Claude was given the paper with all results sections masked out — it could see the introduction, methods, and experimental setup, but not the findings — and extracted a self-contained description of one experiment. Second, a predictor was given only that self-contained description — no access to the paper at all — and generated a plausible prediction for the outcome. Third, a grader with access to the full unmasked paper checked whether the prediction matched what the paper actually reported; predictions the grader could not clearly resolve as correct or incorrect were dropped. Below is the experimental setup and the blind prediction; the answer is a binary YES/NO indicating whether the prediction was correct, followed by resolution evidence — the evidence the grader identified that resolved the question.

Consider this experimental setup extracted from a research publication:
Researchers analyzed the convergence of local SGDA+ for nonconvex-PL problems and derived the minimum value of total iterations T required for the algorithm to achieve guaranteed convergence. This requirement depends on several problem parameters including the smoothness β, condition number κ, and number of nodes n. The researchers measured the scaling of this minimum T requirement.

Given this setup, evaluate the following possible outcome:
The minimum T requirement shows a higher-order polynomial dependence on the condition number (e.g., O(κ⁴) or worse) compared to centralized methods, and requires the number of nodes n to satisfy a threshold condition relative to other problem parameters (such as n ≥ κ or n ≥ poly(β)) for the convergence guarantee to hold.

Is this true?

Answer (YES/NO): NO